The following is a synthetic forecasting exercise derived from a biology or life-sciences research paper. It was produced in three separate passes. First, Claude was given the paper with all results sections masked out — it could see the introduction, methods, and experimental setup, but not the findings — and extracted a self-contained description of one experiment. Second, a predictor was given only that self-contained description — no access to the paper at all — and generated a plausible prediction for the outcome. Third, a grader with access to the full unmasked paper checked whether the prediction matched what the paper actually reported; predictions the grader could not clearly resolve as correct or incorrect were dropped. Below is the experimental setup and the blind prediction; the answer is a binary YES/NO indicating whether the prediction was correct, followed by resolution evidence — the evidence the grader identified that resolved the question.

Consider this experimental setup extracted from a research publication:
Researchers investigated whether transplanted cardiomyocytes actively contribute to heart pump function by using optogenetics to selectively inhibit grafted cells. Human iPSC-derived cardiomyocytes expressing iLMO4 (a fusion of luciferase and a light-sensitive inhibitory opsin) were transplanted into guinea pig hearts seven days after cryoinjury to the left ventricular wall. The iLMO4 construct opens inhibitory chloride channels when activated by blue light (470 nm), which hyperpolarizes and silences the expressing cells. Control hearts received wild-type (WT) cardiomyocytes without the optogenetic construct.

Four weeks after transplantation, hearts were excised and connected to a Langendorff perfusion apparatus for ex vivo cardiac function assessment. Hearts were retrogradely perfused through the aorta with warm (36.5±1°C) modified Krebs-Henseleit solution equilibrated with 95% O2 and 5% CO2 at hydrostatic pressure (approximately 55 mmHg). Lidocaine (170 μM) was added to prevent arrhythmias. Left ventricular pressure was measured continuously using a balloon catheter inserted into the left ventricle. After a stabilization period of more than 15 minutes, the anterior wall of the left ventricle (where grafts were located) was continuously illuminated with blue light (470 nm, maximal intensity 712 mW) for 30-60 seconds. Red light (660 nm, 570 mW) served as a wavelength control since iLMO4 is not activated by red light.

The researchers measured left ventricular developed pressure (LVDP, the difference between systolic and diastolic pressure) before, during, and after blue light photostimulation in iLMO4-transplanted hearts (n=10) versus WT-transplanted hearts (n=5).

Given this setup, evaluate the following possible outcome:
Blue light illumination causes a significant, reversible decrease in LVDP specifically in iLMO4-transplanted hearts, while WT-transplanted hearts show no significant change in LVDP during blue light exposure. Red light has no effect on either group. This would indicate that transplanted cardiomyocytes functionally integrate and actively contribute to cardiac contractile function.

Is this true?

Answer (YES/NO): NO